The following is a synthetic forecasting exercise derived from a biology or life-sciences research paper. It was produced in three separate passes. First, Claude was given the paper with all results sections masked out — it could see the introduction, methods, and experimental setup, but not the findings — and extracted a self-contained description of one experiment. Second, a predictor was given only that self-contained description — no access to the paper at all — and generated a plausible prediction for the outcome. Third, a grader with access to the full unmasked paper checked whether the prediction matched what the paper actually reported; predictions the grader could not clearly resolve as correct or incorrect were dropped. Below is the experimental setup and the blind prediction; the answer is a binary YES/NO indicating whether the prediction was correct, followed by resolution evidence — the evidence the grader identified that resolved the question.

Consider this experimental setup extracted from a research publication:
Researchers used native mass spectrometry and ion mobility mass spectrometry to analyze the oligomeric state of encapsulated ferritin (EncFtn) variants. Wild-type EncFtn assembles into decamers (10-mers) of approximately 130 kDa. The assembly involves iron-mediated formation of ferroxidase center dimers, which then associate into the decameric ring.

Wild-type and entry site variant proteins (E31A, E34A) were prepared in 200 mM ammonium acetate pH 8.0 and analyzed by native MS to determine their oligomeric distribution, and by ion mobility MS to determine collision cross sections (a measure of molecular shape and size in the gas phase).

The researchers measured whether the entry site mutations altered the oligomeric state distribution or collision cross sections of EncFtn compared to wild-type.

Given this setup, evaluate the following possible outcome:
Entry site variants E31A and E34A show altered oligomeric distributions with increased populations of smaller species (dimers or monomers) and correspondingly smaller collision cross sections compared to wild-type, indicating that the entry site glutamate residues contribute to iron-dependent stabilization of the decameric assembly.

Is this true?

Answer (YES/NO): NO